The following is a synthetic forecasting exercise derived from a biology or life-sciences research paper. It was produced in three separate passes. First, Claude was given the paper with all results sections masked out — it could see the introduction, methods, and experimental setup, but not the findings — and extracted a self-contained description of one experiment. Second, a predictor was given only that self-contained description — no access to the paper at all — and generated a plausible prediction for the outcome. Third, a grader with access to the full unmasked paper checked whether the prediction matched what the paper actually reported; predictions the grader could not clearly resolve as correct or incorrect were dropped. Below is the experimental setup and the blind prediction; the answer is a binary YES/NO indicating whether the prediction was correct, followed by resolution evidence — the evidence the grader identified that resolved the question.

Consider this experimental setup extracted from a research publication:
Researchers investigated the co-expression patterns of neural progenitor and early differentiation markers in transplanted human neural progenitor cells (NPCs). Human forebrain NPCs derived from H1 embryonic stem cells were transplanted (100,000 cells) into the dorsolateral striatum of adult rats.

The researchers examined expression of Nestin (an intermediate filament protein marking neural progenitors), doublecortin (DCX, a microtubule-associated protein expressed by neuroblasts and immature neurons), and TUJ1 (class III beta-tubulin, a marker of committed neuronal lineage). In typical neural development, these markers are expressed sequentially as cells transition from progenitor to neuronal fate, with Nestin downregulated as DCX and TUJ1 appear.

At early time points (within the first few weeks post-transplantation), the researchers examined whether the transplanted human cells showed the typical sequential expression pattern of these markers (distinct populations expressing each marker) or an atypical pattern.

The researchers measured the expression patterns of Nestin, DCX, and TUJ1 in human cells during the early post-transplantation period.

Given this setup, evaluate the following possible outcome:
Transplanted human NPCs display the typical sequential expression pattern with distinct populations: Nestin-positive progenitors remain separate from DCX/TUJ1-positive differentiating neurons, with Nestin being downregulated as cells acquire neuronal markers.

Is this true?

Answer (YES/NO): NO